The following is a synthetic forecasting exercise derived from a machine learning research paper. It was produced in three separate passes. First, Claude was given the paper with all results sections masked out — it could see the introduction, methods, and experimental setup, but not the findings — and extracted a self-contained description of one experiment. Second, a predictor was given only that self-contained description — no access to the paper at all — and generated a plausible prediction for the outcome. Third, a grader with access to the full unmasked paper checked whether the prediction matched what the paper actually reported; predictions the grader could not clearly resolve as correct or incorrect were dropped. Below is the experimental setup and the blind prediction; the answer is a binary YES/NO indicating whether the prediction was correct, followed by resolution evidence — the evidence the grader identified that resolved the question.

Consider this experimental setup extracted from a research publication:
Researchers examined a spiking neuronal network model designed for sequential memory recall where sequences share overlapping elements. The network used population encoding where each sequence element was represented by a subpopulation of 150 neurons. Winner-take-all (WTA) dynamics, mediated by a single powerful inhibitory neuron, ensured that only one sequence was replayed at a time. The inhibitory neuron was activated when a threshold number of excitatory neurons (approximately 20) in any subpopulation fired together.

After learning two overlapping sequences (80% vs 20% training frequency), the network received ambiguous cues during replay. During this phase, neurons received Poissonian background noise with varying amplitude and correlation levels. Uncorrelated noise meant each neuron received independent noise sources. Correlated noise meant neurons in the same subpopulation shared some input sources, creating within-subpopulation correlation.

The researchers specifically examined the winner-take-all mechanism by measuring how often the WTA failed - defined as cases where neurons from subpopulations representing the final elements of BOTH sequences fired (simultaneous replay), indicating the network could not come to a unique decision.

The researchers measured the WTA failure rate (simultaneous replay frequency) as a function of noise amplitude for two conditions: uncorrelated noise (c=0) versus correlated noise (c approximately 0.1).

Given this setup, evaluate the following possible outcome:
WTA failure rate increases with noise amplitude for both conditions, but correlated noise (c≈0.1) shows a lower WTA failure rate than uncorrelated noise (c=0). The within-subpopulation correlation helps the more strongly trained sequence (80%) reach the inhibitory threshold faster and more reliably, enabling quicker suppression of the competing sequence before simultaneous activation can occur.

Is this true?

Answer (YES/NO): YES